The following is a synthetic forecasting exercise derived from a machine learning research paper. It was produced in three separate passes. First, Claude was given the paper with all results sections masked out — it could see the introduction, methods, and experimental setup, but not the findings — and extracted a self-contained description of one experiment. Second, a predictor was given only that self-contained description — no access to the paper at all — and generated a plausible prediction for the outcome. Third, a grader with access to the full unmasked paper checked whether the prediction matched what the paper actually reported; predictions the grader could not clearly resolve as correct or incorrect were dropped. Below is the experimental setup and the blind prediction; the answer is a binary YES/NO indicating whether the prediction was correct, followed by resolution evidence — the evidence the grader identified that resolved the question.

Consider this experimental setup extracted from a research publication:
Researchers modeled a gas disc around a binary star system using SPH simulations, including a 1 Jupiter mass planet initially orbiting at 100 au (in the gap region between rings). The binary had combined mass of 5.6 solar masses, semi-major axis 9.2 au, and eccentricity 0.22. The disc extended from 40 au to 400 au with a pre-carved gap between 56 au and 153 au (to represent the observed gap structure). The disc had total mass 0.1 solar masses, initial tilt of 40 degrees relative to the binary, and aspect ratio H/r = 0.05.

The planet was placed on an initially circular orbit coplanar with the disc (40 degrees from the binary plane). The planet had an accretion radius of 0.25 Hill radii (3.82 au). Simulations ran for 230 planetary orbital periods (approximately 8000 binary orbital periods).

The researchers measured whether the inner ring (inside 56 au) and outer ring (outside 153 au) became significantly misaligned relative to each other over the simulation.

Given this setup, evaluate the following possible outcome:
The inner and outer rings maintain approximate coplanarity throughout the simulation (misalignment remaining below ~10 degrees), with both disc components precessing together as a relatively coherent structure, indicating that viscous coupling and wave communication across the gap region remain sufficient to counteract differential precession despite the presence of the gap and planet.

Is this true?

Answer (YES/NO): NO